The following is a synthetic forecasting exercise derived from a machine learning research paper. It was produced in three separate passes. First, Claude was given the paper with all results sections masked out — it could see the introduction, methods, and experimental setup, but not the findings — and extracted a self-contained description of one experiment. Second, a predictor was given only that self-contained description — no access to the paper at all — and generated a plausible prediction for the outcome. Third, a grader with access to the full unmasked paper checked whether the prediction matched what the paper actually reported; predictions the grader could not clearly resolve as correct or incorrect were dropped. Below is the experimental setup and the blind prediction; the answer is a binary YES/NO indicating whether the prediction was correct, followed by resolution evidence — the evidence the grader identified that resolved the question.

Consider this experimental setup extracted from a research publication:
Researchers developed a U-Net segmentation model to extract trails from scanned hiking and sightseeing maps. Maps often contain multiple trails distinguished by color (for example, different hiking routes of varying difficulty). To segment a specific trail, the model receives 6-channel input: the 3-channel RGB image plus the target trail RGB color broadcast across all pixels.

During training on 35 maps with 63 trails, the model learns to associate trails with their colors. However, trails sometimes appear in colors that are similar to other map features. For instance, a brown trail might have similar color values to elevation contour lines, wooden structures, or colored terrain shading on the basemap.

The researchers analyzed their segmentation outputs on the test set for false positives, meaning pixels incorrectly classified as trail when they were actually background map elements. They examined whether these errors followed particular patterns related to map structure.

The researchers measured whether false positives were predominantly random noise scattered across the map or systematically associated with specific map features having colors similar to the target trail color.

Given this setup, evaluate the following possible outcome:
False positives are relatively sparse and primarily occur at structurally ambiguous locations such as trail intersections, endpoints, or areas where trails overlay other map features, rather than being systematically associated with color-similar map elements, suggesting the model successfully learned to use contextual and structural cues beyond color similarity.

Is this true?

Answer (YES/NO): NO